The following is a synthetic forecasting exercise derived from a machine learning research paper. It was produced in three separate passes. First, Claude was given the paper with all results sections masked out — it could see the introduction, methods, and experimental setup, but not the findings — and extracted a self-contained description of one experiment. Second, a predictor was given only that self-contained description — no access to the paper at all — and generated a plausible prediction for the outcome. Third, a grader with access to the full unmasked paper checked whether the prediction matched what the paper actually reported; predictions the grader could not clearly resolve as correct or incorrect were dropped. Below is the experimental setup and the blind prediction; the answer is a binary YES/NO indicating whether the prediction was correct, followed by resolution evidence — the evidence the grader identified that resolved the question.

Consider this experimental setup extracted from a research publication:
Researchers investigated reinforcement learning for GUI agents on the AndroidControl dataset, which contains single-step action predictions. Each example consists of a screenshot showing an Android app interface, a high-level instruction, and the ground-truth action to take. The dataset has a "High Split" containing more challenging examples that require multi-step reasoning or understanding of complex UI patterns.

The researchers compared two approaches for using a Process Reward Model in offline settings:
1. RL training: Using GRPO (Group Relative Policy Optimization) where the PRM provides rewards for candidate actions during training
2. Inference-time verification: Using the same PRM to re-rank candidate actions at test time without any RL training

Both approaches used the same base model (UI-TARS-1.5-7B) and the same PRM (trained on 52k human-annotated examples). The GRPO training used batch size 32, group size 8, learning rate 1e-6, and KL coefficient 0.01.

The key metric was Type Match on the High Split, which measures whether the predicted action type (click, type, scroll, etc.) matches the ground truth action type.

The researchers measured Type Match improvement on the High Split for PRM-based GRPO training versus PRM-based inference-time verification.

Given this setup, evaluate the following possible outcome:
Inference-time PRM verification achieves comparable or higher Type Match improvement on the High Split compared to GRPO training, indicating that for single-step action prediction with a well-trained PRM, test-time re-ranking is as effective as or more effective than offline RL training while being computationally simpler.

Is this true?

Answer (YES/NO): YES